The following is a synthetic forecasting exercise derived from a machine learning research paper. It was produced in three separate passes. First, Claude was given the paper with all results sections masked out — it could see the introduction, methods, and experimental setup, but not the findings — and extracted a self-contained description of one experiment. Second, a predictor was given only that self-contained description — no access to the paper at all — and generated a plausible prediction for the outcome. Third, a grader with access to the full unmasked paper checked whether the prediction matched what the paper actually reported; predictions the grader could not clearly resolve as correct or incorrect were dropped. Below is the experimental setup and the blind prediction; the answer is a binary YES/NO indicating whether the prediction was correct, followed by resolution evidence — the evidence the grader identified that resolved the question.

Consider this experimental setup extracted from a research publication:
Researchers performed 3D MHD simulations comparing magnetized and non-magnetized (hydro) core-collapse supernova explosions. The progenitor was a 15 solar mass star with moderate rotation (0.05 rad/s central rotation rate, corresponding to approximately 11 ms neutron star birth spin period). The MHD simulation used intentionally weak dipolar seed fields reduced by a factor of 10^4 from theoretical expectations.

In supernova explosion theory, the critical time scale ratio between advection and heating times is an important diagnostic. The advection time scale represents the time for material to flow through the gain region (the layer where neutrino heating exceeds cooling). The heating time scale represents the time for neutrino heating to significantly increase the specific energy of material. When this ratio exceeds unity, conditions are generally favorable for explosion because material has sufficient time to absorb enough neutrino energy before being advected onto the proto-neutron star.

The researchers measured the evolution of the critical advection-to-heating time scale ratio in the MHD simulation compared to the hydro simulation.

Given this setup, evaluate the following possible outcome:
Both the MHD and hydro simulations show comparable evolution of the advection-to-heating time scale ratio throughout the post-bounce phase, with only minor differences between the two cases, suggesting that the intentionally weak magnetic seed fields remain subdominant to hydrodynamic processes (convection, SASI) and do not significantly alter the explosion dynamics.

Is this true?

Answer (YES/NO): NO